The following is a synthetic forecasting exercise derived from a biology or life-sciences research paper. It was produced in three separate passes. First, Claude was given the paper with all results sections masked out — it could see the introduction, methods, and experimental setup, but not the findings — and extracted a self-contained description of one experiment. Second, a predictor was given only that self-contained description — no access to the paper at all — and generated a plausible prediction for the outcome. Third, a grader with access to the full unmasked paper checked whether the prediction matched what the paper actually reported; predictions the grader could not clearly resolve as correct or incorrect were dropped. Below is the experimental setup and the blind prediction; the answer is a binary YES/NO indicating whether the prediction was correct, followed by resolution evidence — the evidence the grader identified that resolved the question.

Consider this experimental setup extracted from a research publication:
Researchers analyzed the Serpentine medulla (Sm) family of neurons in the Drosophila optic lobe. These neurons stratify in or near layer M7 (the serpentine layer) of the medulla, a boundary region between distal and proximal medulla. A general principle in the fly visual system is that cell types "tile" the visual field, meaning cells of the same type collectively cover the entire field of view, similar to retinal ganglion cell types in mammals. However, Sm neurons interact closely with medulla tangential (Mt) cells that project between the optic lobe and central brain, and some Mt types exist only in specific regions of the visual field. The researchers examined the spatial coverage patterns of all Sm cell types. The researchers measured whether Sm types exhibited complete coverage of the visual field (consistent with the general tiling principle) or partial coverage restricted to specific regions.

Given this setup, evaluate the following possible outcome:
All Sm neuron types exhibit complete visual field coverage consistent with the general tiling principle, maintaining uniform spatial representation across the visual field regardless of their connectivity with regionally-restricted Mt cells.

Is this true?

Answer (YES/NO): NO